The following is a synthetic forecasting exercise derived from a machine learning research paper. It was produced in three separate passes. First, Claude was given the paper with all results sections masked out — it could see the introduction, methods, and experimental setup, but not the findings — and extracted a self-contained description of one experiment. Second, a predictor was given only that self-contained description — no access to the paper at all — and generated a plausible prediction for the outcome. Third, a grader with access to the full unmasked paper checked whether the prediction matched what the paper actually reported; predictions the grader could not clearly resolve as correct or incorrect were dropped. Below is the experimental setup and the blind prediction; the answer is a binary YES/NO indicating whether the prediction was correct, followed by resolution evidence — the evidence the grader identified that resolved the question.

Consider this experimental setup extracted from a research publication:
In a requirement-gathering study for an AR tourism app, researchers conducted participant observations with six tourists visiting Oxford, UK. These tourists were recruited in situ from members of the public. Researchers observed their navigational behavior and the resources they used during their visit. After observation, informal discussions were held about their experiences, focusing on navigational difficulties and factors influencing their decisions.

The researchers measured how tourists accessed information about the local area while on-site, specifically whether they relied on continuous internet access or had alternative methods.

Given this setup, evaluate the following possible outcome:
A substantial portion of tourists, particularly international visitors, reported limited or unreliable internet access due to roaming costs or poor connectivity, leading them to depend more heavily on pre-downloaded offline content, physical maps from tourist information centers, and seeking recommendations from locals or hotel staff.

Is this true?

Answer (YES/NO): NO